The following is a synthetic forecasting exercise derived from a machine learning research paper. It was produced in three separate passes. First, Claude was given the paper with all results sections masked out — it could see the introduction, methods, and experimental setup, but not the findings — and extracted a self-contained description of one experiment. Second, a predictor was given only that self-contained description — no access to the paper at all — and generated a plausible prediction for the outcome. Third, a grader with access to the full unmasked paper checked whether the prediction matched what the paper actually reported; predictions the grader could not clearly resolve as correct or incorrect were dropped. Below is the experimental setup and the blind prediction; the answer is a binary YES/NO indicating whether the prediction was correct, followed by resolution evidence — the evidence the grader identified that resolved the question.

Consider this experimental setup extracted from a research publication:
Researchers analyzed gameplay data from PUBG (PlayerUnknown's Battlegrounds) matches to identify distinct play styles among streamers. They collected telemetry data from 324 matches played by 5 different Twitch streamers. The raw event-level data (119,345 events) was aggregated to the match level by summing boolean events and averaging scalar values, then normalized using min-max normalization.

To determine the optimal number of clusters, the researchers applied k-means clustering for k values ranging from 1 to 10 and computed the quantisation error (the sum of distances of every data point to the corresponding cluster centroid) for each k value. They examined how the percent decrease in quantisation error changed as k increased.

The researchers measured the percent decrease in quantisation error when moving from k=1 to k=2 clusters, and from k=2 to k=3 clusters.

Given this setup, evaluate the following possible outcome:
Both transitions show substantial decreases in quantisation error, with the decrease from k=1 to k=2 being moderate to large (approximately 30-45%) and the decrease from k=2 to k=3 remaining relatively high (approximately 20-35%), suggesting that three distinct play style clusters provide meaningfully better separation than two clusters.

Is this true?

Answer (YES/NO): NO